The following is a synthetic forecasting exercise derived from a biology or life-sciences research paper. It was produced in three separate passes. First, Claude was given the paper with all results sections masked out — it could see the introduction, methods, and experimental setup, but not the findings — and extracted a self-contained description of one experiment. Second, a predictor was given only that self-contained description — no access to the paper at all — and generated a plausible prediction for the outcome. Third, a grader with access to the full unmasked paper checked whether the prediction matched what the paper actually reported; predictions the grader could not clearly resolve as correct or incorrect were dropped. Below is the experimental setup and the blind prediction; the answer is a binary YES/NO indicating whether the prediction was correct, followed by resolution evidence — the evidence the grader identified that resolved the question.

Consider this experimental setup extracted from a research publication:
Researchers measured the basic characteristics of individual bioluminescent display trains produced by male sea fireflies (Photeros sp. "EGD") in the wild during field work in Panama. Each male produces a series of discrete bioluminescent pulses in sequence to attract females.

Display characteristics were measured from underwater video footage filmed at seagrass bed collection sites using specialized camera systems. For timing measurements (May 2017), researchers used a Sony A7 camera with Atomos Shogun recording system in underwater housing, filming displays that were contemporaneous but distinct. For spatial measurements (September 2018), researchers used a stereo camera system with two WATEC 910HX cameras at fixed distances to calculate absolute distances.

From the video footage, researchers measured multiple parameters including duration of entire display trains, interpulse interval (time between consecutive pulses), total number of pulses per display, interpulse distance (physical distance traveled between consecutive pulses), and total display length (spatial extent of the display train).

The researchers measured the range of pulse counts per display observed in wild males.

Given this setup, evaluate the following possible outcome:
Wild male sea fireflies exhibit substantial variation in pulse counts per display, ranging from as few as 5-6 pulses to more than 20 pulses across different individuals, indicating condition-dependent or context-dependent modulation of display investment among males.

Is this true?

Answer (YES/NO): NO